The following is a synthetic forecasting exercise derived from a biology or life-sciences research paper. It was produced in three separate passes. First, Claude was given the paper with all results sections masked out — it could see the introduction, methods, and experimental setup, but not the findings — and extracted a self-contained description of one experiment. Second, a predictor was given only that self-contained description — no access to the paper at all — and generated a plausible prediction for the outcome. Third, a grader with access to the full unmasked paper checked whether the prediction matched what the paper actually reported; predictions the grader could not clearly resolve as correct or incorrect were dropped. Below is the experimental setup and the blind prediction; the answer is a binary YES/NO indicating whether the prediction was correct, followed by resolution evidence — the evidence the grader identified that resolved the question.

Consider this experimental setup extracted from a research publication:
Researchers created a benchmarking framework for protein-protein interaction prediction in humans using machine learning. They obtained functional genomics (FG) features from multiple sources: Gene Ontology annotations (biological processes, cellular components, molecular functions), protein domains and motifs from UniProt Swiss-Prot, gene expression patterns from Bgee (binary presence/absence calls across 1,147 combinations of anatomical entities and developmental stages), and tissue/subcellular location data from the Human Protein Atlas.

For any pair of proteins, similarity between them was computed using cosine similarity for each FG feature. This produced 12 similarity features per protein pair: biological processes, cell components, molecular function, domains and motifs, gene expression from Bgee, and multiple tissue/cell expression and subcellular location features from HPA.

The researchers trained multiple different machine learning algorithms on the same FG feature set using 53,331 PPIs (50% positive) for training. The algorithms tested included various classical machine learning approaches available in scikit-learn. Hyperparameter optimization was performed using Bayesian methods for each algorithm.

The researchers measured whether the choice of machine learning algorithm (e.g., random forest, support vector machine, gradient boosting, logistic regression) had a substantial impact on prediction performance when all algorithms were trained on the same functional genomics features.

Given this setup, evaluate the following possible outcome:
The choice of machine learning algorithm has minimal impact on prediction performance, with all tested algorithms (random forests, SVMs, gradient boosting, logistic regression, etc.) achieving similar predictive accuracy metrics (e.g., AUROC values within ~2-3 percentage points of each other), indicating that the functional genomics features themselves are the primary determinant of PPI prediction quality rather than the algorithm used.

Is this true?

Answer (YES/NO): YES